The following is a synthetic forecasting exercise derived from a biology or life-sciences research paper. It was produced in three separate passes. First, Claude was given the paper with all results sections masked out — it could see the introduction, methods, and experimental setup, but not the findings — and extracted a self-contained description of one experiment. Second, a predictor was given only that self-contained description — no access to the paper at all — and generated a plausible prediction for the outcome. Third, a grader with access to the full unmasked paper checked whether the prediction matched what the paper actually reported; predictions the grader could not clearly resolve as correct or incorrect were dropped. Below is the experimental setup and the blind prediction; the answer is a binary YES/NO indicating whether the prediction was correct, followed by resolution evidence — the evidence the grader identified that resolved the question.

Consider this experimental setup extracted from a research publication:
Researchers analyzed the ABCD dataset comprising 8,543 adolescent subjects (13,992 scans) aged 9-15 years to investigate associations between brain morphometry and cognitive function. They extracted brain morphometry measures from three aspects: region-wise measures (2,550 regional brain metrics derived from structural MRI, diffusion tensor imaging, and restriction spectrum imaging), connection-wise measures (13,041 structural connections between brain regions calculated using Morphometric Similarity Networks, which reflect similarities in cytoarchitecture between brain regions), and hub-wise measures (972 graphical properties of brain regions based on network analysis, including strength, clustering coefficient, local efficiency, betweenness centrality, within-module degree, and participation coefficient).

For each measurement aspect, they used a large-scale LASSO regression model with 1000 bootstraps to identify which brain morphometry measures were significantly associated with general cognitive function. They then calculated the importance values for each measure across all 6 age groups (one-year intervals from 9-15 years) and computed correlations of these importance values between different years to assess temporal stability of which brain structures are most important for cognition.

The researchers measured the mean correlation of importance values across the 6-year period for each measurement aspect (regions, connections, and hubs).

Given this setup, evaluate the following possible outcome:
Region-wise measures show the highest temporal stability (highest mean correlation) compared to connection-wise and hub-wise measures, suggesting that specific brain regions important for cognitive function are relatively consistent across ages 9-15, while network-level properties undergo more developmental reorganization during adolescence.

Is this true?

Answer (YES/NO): YES